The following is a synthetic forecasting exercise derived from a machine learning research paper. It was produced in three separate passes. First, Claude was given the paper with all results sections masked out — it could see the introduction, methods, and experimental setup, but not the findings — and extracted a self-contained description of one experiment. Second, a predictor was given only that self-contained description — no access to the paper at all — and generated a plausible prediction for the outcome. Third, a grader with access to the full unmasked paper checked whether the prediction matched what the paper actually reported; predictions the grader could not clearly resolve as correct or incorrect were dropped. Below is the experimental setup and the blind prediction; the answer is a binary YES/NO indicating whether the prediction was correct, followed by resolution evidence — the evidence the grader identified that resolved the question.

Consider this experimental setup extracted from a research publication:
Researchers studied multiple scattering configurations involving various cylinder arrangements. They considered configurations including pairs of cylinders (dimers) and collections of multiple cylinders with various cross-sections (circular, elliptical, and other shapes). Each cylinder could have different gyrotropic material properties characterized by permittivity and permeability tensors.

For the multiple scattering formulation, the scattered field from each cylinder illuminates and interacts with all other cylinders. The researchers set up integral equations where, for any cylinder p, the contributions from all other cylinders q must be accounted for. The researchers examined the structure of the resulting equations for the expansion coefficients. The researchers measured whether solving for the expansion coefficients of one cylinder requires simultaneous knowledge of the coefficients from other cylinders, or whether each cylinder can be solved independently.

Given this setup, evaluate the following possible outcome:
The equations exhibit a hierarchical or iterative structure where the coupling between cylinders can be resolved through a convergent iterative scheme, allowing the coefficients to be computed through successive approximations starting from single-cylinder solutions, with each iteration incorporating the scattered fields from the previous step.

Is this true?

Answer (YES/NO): NO